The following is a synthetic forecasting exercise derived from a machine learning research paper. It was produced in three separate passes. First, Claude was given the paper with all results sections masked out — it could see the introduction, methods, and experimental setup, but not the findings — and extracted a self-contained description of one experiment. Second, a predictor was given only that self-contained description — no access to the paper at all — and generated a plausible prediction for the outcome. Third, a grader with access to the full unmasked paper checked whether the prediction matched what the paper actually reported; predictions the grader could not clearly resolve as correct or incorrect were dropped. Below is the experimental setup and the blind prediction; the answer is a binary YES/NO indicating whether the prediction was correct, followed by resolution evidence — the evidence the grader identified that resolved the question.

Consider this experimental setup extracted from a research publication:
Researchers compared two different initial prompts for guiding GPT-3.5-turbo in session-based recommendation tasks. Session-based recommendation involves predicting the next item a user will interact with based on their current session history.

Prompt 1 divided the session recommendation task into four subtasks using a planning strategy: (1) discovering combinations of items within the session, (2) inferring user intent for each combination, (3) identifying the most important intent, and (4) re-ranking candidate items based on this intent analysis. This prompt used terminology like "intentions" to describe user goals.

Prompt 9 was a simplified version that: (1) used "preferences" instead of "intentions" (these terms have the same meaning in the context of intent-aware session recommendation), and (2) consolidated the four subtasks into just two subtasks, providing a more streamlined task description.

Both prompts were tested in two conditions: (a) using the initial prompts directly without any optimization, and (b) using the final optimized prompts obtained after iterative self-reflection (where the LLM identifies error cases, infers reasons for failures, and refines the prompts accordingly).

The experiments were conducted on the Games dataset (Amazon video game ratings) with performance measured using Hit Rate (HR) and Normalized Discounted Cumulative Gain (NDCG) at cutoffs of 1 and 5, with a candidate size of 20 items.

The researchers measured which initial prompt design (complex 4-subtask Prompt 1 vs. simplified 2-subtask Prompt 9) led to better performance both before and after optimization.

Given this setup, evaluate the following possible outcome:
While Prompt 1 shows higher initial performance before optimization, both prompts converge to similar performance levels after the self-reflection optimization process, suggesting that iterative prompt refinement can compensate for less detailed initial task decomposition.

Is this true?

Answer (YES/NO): NO